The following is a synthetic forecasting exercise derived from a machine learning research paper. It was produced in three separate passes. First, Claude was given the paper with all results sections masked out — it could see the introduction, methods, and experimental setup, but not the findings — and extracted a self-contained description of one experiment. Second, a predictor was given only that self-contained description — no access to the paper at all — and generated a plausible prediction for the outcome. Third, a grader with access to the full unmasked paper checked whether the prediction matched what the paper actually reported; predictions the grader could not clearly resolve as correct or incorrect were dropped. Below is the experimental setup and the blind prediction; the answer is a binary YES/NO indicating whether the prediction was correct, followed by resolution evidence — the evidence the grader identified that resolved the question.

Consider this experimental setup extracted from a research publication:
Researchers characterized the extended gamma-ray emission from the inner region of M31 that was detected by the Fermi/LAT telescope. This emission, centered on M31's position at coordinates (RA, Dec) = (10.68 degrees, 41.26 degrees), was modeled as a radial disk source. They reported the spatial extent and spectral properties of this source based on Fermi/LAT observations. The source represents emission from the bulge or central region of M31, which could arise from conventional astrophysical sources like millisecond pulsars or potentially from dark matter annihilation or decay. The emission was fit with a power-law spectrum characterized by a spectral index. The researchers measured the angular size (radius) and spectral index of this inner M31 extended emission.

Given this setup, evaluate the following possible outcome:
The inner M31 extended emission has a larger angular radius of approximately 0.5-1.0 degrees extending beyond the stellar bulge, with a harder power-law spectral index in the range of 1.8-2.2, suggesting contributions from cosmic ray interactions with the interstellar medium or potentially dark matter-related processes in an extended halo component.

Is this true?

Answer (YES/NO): NO